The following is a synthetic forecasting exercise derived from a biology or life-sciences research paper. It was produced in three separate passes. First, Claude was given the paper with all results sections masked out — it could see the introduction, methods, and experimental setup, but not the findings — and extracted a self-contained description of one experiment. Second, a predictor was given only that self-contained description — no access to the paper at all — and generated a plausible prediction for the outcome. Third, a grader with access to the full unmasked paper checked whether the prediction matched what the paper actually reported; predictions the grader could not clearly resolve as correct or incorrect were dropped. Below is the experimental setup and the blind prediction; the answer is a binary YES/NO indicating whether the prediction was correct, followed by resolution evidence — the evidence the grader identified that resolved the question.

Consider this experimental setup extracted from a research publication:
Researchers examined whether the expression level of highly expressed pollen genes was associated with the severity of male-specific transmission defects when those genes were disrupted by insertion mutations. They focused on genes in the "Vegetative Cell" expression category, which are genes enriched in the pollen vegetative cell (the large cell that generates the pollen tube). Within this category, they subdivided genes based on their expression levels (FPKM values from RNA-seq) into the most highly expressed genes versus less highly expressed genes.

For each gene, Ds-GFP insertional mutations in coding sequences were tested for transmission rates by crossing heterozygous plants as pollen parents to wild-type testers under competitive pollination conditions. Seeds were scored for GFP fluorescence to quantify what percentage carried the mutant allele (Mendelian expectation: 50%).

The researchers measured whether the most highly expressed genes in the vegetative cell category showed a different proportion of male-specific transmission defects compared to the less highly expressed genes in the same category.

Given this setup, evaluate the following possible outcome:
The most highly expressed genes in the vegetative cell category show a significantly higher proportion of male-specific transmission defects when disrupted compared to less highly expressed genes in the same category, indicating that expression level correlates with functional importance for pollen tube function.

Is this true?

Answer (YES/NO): YES